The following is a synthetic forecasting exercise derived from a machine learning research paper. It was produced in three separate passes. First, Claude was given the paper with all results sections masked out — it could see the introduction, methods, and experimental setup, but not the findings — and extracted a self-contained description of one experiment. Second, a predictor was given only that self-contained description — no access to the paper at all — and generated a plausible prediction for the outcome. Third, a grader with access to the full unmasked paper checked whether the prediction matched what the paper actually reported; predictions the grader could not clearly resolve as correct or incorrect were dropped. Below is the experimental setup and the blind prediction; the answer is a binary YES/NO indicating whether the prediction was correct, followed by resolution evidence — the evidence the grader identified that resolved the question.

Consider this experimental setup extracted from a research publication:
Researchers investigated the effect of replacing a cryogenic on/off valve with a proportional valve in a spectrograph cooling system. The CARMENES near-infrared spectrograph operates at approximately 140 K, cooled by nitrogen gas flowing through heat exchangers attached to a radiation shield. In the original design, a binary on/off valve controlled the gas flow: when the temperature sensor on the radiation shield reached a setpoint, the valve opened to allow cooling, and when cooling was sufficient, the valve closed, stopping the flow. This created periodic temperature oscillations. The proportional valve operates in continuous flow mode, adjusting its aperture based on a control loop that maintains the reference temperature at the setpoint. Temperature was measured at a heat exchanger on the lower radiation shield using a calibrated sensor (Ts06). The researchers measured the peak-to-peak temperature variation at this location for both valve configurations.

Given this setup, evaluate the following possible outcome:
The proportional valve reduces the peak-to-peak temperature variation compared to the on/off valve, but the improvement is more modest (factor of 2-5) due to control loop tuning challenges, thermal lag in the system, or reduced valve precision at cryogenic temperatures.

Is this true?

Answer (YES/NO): NO